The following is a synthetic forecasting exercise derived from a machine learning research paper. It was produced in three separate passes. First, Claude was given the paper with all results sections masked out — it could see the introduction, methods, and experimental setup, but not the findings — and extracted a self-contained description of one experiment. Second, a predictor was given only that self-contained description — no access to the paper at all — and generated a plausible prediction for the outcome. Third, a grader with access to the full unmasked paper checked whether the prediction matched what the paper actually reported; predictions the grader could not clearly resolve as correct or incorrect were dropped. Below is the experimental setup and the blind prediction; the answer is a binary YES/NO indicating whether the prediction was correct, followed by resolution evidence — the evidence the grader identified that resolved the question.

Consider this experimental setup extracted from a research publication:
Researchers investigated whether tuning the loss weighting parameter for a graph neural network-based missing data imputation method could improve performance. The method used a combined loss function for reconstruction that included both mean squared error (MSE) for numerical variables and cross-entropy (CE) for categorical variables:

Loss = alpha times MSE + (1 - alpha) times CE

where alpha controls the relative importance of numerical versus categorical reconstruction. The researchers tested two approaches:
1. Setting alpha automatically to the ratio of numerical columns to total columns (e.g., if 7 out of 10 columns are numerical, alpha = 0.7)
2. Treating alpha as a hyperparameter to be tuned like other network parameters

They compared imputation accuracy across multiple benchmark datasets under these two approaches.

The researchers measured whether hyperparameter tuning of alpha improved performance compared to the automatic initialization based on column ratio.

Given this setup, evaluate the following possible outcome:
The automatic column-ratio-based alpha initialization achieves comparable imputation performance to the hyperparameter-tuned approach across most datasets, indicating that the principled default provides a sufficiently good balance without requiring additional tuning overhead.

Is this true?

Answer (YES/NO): YES